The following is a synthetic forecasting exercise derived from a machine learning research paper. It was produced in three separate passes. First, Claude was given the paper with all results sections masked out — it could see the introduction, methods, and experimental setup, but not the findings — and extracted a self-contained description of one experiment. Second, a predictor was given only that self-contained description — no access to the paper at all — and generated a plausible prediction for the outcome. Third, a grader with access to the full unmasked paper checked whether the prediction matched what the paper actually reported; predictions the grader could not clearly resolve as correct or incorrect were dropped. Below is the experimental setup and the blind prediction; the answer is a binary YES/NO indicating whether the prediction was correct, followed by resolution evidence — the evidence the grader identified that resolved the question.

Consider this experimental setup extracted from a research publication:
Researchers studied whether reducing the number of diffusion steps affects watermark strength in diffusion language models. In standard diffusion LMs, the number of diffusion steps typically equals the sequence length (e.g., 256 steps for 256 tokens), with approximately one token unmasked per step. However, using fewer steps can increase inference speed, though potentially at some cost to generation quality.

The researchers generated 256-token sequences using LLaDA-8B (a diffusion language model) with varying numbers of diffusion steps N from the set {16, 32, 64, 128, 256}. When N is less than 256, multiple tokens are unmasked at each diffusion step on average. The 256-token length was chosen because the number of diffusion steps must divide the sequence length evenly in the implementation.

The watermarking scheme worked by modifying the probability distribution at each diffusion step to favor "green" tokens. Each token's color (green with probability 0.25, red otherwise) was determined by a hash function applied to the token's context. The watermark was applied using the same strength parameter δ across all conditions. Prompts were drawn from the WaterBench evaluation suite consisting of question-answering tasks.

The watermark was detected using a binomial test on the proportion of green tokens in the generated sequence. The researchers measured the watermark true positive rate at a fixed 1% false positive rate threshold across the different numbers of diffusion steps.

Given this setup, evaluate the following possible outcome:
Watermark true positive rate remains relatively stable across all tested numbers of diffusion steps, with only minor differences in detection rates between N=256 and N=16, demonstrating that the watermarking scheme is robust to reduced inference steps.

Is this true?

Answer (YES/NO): NO